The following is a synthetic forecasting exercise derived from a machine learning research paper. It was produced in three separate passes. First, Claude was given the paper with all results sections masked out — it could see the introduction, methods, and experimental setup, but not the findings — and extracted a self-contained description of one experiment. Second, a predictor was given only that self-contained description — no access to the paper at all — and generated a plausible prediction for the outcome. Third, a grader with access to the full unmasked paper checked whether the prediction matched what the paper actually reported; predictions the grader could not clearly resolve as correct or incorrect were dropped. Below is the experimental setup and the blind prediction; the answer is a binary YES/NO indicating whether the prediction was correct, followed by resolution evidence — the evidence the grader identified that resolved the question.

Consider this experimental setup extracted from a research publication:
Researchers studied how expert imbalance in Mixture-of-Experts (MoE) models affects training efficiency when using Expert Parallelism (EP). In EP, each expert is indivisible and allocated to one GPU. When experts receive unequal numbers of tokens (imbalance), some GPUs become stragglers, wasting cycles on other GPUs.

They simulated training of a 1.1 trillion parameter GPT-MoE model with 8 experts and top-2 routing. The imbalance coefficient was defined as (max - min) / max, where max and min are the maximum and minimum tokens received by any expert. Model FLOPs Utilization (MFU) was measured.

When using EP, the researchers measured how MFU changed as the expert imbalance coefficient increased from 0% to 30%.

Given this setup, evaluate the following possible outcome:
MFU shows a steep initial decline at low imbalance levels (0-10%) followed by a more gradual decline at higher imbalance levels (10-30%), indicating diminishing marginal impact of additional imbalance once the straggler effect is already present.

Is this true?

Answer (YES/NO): NO